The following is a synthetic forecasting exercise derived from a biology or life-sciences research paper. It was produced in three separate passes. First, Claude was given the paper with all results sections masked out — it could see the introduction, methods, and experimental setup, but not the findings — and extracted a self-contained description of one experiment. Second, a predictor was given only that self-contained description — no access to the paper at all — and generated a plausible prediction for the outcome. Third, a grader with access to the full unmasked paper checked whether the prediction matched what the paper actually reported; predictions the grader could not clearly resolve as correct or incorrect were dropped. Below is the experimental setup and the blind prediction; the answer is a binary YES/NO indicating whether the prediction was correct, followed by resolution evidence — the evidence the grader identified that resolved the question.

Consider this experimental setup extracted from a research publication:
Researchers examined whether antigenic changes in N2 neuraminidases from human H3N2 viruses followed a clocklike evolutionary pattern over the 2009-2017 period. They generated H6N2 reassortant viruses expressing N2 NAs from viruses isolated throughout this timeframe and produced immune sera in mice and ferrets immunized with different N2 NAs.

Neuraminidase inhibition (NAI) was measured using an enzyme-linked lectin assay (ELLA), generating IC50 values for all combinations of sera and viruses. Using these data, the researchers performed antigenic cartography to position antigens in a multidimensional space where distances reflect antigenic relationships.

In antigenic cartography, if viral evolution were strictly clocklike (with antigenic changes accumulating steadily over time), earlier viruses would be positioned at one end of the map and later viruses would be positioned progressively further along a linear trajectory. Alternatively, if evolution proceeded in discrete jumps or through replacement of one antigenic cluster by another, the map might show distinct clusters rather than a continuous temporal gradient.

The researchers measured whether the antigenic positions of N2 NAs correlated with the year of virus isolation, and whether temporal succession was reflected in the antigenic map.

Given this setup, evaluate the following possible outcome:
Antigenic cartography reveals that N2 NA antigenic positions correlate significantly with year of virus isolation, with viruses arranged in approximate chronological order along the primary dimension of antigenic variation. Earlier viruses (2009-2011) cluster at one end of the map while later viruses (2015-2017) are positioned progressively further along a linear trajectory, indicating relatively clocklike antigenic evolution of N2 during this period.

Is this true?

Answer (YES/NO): NO